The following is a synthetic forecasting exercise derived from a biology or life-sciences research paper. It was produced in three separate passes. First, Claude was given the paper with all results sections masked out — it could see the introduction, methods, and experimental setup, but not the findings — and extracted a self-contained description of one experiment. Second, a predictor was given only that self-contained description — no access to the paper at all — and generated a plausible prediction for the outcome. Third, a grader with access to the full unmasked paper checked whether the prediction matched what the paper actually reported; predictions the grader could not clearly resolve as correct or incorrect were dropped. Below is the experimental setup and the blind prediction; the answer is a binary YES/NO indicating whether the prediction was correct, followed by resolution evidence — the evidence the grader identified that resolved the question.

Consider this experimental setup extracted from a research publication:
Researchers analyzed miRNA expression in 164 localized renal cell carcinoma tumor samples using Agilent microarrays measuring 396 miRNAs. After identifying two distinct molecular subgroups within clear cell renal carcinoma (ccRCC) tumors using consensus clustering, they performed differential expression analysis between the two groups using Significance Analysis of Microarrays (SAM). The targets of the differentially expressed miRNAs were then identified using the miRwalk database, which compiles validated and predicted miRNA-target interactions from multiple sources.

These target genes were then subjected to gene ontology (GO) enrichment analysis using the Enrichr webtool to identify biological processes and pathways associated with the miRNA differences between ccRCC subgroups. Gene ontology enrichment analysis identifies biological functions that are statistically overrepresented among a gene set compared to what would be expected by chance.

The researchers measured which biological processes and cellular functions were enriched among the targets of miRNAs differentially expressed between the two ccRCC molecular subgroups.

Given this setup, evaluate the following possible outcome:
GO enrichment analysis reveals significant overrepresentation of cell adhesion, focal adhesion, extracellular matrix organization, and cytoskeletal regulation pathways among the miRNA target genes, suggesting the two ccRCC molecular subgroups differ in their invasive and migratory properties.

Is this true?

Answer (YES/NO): NO